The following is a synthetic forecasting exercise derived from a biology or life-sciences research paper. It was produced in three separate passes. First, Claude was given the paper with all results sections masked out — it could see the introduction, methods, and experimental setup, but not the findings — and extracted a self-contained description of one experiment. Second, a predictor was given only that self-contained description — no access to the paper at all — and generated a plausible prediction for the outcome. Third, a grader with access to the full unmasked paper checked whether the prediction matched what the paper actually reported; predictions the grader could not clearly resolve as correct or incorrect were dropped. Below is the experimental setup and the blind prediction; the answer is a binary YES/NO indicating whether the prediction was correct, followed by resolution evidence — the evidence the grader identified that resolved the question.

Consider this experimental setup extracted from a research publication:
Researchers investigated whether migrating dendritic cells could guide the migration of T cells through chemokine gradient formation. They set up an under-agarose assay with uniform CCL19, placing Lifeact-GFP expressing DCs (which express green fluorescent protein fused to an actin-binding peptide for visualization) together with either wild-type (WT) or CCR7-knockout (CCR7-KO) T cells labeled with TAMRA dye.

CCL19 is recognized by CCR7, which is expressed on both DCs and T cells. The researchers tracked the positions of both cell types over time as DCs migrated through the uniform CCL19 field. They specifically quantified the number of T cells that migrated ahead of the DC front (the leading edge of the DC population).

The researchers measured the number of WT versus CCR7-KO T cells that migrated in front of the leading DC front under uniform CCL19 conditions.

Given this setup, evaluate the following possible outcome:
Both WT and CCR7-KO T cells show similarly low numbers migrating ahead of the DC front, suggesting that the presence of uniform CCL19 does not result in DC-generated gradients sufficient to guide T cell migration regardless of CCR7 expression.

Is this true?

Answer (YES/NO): NO